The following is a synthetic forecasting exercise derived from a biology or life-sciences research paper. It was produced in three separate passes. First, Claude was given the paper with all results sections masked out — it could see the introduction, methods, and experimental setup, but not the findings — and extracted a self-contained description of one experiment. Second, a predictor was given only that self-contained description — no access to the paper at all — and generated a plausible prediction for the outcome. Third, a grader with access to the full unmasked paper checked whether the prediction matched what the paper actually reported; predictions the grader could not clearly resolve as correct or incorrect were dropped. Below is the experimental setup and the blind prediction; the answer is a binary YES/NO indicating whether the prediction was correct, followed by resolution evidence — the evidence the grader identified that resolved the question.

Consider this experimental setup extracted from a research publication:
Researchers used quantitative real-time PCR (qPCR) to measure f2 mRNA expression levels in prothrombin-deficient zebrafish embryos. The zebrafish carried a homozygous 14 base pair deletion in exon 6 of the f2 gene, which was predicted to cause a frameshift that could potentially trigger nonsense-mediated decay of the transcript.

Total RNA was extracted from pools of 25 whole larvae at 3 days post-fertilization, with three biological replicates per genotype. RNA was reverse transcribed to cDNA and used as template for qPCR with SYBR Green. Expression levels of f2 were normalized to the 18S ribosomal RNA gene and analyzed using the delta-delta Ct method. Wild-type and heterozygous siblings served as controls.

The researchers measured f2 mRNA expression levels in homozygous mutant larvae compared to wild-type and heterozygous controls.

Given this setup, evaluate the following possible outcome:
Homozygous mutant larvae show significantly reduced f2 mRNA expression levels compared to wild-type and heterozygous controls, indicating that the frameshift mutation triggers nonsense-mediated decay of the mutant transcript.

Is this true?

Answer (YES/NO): NO